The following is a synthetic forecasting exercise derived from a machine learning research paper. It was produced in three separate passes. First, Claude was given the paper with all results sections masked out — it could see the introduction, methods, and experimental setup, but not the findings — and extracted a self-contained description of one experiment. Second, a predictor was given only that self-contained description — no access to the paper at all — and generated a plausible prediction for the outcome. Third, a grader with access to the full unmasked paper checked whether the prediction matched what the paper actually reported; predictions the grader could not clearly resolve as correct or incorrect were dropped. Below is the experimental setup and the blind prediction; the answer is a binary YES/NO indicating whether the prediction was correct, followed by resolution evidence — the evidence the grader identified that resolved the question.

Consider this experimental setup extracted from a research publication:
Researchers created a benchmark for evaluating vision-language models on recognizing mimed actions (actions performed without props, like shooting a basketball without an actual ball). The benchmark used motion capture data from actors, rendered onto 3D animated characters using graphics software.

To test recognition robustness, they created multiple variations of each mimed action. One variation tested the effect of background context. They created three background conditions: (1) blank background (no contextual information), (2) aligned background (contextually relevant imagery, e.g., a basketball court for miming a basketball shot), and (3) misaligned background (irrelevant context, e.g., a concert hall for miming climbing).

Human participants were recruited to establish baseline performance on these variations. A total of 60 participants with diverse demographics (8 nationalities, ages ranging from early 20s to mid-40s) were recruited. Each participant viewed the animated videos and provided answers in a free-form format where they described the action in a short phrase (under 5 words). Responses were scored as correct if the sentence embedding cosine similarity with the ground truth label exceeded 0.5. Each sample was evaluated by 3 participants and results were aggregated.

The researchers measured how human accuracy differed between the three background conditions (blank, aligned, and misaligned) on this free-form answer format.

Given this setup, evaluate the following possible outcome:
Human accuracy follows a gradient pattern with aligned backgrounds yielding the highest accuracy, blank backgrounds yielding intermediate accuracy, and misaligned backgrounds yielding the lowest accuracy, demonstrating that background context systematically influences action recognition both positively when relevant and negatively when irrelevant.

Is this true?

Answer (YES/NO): NO